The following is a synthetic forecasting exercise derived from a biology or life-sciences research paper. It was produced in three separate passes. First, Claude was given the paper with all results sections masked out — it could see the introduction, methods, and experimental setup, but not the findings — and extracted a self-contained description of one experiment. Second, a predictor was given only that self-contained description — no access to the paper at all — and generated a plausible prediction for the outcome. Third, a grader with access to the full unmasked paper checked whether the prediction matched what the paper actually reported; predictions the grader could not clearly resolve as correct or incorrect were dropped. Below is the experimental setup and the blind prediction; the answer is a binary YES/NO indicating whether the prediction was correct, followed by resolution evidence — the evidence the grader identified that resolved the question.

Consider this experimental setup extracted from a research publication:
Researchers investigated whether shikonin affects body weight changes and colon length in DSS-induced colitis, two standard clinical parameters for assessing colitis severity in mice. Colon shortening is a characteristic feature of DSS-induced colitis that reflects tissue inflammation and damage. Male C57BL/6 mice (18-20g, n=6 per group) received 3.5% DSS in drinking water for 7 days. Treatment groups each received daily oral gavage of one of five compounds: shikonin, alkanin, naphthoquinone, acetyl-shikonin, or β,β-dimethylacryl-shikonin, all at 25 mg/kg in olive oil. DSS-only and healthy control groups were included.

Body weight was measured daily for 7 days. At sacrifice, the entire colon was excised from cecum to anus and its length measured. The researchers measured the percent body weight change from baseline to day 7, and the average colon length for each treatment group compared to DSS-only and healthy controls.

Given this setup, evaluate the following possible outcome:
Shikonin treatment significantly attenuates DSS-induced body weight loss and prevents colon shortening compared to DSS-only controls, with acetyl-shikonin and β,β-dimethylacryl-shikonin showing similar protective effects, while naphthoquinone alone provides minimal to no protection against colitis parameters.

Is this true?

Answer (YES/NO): NO